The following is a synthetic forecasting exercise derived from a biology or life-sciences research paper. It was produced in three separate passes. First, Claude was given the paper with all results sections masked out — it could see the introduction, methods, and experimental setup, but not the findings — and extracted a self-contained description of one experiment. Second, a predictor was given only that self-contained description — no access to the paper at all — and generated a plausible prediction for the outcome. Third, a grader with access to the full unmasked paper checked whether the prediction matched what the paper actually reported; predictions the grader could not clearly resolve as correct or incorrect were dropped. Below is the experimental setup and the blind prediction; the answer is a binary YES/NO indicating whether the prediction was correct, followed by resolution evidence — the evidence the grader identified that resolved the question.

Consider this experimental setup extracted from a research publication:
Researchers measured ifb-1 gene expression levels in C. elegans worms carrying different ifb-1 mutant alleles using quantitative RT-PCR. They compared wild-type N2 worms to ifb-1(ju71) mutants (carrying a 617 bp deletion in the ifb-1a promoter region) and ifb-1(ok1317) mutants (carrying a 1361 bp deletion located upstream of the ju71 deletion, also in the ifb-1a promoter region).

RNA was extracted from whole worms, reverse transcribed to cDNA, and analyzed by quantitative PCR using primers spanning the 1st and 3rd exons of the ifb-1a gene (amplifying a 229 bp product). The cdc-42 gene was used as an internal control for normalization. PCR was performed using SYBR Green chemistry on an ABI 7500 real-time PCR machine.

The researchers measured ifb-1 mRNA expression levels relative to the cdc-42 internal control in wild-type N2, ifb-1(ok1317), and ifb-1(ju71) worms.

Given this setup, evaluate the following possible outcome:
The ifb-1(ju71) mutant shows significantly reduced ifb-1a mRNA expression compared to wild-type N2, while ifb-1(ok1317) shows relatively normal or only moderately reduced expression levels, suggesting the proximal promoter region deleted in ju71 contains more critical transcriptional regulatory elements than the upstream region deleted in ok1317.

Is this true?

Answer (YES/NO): YES